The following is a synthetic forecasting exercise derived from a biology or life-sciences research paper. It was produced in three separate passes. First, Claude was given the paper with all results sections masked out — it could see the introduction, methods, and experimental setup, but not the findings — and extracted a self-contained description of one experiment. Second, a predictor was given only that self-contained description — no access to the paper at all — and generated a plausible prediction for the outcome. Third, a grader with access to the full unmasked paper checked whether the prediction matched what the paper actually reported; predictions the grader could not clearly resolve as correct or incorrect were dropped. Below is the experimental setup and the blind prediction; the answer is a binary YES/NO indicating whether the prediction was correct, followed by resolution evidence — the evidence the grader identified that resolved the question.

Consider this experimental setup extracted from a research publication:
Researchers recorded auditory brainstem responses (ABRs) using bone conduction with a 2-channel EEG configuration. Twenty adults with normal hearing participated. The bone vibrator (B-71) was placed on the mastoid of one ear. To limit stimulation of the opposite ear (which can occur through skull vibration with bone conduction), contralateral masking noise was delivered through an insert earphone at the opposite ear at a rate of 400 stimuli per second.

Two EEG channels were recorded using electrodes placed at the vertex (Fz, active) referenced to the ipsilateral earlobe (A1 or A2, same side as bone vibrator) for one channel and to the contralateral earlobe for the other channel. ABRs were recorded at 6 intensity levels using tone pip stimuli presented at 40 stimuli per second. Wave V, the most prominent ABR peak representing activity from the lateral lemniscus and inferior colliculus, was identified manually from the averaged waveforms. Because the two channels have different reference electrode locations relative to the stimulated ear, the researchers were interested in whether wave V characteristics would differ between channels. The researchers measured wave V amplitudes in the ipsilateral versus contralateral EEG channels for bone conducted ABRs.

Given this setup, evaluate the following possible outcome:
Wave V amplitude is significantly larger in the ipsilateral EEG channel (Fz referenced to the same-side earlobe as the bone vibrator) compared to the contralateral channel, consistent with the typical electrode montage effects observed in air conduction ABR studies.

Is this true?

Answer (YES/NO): NO